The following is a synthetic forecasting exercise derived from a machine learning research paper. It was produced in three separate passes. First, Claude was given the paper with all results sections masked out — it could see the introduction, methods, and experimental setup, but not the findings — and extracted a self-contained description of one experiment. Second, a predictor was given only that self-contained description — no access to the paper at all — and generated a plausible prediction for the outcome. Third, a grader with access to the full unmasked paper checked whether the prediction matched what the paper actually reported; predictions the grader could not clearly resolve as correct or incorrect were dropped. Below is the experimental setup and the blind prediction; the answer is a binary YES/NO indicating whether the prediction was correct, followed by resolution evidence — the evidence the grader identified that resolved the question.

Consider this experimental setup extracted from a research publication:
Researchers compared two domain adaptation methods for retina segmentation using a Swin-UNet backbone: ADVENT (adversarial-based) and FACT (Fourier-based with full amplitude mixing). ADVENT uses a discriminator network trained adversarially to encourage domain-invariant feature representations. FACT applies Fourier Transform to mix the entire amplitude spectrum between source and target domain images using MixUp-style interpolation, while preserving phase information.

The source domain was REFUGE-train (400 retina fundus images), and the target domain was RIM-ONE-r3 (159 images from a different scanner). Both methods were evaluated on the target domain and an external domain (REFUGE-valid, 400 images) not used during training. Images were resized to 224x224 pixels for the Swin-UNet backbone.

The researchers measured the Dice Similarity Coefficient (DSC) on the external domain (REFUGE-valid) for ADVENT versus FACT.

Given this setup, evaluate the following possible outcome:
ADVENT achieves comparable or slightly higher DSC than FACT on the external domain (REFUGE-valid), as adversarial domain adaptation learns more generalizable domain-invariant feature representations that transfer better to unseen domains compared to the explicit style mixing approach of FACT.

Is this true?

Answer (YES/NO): NO